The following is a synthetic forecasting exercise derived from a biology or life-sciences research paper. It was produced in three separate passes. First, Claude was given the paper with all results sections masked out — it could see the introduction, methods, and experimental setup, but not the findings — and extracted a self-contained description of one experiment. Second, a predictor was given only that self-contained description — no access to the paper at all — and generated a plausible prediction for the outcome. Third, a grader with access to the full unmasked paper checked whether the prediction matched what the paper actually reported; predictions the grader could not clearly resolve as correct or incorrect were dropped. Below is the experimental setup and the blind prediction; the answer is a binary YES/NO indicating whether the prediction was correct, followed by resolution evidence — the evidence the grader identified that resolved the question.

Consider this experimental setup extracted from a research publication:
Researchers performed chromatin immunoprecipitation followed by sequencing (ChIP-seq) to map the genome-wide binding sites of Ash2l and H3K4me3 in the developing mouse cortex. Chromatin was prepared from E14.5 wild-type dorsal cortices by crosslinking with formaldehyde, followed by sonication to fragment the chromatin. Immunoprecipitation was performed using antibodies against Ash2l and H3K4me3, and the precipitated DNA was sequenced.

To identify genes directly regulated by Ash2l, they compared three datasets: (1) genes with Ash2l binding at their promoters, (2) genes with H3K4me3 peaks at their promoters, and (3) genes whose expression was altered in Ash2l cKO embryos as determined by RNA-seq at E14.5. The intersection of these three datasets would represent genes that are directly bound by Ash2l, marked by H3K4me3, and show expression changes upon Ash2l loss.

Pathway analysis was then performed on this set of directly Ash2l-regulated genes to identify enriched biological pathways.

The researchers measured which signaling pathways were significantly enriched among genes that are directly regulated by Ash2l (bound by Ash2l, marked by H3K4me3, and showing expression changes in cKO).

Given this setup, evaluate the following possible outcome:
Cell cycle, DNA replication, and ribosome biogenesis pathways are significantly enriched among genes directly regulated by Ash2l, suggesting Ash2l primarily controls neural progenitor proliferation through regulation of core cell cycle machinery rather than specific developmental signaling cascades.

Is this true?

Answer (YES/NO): NO